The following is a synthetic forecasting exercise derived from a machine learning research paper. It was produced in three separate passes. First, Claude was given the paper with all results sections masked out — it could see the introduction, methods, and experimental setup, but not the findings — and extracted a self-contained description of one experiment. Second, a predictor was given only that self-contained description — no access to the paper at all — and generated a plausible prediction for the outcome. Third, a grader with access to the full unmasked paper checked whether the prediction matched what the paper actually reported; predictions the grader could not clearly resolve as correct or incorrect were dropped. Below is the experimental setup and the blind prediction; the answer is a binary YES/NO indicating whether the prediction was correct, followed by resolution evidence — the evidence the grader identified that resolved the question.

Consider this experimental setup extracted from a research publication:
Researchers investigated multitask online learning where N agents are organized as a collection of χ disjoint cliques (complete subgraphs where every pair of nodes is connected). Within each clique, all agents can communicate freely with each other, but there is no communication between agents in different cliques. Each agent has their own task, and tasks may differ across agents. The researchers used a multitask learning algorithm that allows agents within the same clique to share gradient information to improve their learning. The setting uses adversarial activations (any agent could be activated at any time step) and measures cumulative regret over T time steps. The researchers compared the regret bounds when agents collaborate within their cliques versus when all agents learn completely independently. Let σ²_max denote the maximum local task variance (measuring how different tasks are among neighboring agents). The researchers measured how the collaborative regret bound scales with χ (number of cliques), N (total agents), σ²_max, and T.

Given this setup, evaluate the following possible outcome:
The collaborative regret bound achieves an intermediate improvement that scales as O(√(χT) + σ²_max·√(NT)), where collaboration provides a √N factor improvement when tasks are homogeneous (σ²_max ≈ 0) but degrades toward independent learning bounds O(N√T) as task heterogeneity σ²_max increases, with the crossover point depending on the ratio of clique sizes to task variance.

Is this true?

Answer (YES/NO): NO